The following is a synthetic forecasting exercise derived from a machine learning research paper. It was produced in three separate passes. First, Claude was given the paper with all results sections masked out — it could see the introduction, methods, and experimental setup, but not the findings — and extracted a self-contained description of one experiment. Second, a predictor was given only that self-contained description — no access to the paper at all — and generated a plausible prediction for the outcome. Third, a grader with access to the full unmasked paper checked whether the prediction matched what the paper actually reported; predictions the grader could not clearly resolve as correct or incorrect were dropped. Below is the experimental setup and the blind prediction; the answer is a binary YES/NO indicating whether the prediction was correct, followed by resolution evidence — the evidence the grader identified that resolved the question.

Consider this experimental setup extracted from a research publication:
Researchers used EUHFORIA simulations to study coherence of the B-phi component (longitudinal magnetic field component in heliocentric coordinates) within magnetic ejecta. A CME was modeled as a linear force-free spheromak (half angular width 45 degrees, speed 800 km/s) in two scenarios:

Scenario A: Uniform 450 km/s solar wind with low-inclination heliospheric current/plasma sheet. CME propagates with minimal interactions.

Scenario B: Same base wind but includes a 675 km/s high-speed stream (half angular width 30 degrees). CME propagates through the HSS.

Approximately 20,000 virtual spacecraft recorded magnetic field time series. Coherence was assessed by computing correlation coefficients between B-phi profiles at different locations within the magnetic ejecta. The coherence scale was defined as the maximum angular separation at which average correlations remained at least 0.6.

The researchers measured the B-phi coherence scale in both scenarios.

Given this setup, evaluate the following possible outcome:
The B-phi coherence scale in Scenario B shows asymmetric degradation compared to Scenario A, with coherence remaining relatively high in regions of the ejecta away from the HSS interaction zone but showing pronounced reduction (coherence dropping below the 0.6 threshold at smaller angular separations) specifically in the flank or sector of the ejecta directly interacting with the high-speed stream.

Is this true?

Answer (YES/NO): YES